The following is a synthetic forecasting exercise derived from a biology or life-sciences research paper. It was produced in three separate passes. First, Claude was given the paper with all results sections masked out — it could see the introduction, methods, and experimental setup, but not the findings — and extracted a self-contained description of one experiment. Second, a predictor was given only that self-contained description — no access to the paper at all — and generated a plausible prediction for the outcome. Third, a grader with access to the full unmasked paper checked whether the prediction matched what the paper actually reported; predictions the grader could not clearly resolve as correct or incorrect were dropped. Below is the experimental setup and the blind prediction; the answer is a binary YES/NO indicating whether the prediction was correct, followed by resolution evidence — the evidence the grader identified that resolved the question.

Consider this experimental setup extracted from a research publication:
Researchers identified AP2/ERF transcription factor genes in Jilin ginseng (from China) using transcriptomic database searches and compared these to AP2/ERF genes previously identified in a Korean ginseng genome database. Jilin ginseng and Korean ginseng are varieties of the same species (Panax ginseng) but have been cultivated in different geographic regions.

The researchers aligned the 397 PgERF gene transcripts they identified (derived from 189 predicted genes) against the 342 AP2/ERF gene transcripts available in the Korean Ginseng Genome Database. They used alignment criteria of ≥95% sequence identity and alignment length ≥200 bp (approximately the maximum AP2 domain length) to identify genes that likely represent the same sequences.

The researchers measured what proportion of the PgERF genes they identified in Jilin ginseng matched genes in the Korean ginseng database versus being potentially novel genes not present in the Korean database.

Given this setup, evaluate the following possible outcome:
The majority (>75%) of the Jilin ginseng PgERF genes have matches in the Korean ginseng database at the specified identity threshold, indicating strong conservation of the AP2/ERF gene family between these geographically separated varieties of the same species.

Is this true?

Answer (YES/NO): NO